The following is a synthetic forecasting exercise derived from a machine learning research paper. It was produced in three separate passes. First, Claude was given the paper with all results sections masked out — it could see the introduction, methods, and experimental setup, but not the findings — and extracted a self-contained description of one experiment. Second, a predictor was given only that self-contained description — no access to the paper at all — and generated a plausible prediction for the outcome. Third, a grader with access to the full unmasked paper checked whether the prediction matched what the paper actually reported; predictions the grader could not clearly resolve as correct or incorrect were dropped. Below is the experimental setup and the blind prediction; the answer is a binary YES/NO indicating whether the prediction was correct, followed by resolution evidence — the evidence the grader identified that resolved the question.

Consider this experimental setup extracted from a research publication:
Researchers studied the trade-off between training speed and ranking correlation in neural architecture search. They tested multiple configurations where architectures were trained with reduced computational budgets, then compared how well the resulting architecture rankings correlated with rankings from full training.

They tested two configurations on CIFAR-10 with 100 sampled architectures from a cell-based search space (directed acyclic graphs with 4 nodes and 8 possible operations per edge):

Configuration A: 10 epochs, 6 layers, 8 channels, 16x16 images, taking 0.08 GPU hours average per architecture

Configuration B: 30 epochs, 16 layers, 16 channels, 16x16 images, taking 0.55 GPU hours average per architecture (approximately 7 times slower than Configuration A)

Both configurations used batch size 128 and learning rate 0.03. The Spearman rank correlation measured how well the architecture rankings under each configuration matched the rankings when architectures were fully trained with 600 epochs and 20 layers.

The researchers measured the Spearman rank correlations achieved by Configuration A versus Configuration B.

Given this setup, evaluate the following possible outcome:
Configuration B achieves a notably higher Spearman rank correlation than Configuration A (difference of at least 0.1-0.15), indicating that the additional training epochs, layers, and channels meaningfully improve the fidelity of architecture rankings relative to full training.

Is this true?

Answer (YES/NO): YES